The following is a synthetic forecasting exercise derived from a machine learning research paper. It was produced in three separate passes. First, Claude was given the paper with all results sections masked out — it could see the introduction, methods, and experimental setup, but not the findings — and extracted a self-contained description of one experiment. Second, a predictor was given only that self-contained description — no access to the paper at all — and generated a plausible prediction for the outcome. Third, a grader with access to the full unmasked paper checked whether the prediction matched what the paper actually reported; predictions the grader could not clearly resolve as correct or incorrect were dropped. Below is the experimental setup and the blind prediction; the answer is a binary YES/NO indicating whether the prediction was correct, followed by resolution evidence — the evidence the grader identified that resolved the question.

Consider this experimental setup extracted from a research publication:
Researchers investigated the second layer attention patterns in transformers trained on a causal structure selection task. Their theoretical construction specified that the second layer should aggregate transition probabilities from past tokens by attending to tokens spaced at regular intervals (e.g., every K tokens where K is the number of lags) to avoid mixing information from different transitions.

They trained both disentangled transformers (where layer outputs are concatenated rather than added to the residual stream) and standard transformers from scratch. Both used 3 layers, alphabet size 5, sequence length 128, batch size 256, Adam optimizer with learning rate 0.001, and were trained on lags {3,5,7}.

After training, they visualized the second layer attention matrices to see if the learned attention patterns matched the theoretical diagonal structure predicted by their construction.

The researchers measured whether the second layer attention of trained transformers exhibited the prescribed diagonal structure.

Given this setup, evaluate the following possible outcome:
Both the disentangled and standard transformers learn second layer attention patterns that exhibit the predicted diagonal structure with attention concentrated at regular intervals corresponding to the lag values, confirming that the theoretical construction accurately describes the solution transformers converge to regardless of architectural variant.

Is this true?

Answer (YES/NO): NO